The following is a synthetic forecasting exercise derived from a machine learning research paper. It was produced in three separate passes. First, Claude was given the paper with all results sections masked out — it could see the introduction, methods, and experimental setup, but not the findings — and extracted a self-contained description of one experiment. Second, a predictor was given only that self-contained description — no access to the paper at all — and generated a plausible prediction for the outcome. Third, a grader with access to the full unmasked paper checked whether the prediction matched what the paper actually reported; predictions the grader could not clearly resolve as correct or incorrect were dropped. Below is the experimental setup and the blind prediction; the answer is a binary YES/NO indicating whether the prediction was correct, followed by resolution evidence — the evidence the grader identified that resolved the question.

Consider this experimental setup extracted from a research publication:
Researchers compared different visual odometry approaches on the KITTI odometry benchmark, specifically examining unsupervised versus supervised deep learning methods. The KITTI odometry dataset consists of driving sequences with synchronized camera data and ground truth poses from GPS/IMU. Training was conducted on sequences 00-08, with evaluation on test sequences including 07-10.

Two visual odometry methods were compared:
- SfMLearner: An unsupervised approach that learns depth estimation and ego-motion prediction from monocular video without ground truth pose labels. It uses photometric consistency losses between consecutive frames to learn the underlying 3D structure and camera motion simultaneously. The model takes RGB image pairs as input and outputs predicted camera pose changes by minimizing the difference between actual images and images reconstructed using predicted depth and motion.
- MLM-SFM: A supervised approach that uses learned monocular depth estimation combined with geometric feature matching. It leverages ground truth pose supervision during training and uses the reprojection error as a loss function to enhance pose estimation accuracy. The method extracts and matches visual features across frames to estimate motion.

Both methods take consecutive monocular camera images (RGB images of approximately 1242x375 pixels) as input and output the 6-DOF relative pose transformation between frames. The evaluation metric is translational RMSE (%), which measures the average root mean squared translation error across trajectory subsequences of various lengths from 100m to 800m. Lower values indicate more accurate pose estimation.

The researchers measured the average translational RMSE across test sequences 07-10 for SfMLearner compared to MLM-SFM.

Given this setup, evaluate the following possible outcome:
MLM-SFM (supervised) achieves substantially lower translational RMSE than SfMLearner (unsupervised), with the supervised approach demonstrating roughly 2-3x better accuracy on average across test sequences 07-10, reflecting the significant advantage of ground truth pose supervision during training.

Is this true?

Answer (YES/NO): NO